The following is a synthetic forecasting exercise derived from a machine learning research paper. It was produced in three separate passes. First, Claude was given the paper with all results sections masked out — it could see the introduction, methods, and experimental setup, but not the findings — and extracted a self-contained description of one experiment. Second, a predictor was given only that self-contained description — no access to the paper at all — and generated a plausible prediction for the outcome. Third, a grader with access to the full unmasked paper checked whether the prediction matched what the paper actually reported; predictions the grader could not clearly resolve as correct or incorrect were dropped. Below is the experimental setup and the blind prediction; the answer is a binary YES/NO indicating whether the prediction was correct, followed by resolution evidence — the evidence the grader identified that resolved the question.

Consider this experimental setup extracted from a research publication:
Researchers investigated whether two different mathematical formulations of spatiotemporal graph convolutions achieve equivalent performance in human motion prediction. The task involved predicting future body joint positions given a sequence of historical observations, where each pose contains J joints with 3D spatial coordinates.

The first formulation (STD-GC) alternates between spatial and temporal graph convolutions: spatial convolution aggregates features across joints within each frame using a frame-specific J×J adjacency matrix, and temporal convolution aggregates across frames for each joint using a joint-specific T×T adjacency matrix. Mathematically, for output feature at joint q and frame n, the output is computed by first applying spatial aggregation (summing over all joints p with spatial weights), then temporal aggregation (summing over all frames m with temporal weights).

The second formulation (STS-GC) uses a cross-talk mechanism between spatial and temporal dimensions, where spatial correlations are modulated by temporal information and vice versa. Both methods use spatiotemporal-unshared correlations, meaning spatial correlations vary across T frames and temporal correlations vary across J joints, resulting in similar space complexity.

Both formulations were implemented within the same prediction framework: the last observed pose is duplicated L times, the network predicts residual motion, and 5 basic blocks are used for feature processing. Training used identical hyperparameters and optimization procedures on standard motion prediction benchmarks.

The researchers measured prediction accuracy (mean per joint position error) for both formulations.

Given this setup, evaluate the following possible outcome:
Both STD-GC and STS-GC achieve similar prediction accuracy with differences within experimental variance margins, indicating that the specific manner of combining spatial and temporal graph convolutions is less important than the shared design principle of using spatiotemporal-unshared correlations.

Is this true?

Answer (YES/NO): YES